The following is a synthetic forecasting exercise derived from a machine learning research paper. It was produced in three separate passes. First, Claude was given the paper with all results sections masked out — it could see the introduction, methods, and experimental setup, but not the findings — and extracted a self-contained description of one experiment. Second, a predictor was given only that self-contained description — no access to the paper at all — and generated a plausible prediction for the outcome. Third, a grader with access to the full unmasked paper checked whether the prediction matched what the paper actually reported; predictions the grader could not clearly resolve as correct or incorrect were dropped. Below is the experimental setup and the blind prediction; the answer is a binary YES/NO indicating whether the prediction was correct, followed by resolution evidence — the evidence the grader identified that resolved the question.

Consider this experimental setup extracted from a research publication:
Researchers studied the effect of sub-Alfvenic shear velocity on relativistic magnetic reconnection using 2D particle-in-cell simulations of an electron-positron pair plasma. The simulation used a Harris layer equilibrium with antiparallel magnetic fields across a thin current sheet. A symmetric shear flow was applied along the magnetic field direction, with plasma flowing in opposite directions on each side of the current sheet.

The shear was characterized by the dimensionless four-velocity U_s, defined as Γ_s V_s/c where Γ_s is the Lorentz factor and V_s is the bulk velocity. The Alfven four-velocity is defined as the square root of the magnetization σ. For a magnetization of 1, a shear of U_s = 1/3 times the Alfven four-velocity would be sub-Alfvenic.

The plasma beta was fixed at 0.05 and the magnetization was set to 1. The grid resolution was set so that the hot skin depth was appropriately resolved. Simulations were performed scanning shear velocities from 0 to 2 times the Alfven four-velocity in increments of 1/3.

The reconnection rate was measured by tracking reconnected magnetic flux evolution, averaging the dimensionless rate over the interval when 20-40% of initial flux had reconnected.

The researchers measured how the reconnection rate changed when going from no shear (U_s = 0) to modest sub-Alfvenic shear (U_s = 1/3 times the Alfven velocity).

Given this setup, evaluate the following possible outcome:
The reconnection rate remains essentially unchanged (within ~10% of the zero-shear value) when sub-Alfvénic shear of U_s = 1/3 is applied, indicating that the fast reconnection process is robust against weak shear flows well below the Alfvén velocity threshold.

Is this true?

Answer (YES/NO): NO